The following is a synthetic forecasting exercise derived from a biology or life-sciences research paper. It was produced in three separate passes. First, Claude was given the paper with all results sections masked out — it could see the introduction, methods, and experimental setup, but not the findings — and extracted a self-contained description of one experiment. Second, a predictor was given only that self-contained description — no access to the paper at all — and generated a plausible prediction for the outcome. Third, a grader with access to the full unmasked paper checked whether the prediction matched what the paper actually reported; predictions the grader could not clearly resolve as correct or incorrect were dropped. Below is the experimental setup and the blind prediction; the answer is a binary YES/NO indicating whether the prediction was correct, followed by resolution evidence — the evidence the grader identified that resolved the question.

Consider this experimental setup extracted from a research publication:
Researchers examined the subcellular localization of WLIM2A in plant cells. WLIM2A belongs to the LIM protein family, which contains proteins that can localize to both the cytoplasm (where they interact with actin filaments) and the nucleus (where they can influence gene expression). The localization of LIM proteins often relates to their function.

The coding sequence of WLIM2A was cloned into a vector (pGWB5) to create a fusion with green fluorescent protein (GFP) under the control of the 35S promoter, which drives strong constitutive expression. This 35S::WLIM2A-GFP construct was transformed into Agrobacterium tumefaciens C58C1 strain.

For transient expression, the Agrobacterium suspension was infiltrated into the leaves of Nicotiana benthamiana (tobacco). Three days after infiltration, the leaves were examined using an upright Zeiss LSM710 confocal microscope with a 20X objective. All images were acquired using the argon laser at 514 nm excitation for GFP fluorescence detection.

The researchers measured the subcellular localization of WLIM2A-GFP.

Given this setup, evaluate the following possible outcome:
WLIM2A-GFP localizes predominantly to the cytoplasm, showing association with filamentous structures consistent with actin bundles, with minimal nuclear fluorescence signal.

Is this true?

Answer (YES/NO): NO